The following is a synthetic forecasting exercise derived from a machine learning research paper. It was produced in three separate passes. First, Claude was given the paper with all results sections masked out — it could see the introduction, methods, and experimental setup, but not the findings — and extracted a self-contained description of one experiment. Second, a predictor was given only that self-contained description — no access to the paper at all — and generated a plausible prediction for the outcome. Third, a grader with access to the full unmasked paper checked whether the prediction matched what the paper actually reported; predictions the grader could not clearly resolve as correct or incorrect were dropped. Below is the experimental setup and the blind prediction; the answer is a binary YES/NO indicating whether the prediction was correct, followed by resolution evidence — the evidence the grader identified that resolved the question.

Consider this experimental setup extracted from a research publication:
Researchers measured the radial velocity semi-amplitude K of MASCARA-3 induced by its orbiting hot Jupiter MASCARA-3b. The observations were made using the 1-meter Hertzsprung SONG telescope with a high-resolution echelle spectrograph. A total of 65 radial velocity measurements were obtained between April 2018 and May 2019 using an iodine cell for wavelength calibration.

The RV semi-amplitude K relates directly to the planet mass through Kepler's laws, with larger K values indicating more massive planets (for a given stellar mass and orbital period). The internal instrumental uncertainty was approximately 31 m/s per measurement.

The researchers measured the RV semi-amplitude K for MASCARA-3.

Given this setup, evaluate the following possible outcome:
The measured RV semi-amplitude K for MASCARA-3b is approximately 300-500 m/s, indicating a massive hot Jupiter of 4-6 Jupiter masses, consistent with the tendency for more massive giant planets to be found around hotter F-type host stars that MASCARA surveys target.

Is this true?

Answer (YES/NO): YES